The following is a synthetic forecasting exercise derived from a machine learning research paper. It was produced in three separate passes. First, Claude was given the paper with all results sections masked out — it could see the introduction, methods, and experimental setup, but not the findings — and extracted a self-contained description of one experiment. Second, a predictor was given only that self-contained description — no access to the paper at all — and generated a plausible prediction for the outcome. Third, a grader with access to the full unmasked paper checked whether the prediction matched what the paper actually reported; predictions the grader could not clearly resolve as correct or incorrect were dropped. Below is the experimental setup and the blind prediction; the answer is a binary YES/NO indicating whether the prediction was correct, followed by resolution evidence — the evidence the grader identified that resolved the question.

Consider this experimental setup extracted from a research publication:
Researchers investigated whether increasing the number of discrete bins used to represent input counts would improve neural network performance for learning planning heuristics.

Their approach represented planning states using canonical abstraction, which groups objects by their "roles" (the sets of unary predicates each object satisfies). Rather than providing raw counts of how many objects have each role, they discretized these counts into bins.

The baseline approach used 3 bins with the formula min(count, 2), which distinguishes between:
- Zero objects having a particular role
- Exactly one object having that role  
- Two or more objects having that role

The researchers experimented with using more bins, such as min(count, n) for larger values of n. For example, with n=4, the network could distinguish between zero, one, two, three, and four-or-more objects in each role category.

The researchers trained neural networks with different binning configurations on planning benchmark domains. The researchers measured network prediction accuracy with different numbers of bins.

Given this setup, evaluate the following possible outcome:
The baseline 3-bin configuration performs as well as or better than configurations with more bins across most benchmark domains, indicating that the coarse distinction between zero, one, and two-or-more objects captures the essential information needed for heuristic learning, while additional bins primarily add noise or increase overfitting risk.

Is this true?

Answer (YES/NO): YES